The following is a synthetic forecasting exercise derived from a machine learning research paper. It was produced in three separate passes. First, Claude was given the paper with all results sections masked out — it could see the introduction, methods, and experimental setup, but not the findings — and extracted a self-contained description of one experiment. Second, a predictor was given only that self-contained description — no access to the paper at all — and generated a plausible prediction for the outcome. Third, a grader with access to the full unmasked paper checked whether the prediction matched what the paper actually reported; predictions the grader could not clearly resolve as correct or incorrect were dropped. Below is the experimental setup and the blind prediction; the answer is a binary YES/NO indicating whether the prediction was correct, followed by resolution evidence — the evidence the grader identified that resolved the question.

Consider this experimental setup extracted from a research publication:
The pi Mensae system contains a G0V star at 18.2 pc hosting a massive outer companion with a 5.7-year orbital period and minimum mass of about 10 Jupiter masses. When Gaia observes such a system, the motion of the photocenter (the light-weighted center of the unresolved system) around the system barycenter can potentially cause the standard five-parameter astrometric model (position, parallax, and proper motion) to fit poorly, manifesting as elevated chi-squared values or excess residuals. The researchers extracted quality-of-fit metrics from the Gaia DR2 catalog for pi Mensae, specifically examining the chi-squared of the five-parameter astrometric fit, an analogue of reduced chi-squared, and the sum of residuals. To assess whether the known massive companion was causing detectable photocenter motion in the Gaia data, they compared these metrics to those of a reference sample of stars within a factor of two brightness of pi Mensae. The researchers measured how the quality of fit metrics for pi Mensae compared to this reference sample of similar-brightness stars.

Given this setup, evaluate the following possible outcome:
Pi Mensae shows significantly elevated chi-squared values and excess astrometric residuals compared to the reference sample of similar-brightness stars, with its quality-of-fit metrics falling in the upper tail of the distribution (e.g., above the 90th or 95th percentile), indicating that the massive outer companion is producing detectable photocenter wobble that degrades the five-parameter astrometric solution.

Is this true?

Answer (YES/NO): NO